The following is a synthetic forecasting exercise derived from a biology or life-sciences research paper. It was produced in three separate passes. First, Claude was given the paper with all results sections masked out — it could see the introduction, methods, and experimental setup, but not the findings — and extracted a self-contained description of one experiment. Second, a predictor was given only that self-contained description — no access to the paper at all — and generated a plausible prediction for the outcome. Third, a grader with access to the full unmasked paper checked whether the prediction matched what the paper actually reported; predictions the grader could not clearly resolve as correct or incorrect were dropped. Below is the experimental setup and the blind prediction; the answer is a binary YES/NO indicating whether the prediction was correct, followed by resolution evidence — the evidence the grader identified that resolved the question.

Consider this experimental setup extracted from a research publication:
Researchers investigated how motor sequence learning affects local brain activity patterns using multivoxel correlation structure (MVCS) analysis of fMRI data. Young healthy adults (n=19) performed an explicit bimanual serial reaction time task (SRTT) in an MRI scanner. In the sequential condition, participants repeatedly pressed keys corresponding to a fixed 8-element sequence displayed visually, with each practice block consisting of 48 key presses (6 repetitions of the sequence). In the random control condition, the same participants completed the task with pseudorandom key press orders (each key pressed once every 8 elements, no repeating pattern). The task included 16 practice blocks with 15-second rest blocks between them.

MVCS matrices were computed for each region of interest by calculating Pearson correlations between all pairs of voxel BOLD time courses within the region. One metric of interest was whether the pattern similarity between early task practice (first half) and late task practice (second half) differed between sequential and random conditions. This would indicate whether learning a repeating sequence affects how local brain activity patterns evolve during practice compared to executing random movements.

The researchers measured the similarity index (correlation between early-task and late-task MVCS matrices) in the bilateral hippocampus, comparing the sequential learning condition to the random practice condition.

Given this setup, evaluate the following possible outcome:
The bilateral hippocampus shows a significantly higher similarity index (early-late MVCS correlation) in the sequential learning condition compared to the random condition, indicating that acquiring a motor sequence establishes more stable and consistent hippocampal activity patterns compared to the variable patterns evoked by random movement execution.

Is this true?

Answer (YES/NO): NO